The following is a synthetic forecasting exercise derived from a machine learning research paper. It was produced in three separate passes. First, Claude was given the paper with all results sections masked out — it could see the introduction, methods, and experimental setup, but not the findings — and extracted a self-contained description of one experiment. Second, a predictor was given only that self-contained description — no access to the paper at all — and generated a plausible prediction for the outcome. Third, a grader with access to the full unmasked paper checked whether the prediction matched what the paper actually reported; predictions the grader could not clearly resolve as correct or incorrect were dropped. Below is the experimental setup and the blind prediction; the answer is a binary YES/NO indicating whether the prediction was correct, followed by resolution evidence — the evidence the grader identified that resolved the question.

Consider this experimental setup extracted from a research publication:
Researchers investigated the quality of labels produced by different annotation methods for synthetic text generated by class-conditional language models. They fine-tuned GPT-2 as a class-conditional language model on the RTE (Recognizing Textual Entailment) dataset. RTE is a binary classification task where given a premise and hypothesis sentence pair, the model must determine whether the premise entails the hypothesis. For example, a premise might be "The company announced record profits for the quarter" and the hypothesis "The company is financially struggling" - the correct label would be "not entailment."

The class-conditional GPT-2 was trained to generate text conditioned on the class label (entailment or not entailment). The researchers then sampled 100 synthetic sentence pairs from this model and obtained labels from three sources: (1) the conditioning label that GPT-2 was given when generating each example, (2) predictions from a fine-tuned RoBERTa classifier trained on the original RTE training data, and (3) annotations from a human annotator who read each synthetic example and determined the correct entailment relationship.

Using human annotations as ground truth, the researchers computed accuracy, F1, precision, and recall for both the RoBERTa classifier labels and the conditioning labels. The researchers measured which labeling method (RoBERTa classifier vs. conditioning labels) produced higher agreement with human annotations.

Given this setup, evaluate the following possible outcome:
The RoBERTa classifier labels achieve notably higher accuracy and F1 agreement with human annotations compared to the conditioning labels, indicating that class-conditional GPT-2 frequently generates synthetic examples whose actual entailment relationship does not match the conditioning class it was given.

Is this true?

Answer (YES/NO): YES